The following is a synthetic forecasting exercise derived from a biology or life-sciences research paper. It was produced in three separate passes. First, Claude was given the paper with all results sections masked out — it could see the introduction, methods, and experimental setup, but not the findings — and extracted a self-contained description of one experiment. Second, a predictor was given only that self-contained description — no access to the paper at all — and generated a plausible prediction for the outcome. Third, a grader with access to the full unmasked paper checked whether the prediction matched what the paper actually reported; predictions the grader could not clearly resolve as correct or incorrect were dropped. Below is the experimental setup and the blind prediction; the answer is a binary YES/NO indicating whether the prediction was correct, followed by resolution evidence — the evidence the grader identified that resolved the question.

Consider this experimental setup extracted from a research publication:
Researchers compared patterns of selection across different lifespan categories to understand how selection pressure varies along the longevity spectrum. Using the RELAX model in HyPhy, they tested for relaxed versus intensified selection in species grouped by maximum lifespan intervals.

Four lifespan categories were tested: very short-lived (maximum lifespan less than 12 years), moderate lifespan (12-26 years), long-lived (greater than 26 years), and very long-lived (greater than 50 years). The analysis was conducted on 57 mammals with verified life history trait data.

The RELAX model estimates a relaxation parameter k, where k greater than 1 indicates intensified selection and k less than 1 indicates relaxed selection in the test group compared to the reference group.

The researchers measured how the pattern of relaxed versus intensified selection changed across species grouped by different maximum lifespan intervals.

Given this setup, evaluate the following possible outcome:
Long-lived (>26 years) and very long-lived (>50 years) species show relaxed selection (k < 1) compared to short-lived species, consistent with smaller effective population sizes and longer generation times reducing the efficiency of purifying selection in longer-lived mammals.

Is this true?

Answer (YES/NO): NO